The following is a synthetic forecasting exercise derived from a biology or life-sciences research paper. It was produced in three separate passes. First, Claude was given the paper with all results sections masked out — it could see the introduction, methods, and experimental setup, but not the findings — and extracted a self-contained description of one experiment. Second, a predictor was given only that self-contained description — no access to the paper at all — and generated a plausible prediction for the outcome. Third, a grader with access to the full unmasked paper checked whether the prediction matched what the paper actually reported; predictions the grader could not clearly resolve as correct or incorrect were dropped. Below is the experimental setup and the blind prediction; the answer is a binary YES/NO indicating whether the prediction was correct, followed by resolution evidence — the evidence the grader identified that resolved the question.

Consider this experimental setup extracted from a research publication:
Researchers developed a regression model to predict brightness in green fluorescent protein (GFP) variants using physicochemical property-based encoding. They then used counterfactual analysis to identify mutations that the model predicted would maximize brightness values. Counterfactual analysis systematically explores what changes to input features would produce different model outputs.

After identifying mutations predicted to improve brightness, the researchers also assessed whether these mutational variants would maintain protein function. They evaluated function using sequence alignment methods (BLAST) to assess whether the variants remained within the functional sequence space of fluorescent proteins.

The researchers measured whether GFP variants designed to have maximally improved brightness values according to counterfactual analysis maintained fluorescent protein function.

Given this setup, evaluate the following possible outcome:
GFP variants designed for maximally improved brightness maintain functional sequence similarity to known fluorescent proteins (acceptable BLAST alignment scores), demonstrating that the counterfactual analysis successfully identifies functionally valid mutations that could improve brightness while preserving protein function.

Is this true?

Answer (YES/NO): NO